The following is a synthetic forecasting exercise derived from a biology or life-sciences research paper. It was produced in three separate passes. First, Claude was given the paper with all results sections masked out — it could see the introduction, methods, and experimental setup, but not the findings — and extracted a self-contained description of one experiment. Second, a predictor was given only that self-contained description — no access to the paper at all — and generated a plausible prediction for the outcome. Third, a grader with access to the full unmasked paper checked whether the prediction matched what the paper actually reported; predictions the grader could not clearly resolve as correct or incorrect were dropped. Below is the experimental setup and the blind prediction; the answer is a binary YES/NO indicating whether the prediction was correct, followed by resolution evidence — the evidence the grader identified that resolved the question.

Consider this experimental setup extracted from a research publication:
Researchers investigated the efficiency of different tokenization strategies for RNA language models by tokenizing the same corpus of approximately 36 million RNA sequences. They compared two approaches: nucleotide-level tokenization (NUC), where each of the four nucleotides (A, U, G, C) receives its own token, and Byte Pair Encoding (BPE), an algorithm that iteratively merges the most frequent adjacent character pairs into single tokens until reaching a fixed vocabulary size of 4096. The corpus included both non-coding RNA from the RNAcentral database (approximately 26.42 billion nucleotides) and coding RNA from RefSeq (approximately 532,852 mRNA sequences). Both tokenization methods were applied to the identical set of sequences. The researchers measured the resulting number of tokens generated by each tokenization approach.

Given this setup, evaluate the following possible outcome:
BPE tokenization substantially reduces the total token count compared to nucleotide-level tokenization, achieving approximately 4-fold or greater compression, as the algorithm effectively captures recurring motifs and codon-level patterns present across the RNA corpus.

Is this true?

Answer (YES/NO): YES